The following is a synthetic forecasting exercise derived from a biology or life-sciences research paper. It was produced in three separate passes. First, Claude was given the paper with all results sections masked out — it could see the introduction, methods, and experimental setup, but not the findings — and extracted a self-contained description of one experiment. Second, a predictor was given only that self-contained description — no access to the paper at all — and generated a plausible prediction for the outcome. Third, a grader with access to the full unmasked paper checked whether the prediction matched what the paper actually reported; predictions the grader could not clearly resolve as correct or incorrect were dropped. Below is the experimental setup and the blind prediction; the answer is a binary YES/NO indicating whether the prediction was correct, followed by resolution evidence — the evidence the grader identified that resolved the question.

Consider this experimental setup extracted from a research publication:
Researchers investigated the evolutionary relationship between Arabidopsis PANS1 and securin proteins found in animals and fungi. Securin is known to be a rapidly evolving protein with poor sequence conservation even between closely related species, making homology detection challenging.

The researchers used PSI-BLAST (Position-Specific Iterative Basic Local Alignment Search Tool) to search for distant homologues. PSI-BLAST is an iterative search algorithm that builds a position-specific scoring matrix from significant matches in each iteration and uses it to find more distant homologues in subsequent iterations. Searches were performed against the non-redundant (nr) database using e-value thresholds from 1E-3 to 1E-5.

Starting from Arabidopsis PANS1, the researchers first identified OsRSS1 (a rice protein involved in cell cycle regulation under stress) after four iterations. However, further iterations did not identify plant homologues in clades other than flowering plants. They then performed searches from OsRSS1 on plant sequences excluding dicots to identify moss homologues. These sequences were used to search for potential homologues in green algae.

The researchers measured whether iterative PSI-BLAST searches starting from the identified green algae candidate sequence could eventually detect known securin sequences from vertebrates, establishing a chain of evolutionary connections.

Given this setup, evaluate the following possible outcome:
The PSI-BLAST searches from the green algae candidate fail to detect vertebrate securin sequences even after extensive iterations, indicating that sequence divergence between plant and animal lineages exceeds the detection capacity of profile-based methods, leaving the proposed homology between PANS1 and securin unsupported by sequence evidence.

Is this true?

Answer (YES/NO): NO